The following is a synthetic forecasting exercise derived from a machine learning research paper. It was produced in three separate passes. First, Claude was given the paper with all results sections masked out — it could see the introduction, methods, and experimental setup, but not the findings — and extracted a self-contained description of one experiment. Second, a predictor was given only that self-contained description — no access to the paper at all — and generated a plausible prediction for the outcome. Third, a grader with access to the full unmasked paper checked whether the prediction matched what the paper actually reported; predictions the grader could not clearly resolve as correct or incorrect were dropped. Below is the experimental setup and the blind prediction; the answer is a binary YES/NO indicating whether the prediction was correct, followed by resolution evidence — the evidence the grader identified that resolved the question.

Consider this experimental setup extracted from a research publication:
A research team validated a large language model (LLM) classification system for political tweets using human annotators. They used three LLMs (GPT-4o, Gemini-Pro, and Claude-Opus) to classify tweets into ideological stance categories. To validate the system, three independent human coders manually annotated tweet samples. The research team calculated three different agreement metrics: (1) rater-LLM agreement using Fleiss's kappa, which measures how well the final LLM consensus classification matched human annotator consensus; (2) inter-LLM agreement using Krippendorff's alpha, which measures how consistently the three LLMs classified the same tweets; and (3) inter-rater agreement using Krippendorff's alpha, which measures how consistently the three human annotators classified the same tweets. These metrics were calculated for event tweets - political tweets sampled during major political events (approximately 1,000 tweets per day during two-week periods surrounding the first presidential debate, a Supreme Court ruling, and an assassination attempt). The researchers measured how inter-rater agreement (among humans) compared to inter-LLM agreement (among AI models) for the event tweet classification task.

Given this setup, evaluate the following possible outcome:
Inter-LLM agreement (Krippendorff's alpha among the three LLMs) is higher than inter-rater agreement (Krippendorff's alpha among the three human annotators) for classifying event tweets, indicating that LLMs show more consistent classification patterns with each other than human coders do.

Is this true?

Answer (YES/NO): NO